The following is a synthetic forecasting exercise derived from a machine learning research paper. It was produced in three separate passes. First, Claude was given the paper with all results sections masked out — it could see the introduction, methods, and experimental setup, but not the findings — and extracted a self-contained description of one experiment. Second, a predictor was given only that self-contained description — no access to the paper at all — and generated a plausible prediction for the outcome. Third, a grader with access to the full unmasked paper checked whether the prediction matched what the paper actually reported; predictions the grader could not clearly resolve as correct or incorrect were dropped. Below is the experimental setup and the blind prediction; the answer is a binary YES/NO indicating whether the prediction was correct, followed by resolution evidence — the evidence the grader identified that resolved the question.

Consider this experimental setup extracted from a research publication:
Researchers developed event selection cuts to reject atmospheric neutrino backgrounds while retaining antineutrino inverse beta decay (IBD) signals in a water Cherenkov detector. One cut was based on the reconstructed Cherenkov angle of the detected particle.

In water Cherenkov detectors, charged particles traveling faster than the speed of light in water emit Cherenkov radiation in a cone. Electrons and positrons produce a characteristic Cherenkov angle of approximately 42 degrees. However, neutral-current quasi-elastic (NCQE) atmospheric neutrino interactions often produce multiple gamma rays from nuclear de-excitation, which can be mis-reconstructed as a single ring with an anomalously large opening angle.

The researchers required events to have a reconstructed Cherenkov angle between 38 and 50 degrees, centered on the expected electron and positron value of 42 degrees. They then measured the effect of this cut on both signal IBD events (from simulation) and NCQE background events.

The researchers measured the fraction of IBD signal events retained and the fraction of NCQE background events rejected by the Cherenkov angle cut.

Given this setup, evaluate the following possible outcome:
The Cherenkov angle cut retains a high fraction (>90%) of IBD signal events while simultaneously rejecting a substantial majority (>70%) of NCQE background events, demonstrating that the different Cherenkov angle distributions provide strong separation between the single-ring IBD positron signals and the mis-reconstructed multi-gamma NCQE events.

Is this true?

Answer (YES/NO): NO